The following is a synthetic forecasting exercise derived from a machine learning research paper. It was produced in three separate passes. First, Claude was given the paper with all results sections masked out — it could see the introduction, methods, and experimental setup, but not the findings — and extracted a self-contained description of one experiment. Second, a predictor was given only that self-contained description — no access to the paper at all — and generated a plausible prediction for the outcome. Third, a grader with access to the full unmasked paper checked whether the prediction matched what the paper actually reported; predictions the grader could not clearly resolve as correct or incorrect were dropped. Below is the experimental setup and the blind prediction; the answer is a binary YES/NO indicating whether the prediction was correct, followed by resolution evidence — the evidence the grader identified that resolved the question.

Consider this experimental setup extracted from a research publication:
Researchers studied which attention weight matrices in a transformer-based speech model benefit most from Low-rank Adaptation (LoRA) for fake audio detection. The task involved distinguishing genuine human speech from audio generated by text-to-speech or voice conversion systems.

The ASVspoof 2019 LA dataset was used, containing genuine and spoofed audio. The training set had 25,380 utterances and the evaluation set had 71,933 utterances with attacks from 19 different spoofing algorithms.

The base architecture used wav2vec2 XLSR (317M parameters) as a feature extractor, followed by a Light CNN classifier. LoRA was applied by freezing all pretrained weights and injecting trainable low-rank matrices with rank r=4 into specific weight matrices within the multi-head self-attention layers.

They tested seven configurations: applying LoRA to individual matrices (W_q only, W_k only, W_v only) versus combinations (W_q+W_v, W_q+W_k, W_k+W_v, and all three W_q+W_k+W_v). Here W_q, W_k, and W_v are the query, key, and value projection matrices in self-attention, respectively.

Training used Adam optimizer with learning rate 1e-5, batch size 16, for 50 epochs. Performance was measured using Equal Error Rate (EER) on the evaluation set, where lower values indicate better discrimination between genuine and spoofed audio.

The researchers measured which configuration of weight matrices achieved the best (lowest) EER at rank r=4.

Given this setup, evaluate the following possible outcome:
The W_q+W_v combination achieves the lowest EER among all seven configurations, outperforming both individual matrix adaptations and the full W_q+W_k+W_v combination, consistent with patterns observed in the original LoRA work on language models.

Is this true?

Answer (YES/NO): YES